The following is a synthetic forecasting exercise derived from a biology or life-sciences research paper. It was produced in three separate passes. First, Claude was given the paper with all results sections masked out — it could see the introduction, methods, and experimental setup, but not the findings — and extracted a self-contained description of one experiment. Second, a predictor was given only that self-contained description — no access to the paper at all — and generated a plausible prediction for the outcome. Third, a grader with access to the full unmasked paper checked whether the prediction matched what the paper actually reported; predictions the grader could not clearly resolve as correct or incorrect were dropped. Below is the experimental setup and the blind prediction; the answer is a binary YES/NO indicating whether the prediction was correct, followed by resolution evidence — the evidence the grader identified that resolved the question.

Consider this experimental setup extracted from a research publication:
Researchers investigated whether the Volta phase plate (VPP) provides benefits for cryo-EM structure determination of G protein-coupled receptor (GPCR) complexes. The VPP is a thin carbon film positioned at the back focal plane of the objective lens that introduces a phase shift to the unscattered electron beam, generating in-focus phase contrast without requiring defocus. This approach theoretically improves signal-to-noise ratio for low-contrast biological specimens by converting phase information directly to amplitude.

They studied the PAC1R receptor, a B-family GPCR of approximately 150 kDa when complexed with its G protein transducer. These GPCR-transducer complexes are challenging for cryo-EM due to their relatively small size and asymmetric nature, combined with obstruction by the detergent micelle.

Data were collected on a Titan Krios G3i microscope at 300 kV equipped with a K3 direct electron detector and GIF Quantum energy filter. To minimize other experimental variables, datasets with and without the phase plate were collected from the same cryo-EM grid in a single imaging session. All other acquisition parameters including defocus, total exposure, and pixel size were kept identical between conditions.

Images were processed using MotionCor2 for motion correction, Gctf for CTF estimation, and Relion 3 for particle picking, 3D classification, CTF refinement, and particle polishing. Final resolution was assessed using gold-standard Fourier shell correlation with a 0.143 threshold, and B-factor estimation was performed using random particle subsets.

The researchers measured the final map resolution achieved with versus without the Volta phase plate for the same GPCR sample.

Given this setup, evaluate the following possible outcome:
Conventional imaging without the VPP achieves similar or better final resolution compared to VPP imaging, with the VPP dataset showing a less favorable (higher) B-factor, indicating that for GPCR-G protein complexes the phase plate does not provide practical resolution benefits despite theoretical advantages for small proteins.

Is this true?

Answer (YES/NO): YES